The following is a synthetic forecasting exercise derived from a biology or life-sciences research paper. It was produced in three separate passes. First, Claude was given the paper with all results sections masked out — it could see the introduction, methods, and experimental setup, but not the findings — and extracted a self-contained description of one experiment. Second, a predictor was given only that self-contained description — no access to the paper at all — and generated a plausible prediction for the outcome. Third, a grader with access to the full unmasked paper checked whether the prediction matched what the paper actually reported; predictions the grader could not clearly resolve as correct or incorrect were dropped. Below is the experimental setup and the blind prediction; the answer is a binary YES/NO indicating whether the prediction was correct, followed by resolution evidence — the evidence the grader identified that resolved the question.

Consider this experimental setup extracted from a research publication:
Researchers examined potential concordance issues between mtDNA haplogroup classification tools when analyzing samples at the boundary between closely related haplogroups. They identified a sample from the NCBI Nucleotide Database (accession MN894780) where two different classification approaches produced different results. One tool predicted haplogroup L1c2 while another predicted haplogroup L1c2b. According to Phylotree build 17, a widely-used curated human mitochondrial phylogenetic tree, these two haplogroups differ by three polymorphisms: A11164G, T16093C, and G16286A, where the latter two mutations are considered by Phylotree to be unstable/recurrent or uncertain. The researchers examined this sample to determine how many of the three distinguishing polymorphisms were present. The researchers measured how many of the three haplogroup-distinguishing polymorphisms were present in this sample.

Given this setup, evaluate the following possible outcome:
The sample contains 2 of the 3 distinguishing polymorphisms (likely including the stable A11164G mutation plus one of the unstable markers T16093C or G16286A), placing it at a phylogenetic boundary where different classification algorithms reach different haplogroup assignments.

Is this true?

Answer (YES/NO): NO